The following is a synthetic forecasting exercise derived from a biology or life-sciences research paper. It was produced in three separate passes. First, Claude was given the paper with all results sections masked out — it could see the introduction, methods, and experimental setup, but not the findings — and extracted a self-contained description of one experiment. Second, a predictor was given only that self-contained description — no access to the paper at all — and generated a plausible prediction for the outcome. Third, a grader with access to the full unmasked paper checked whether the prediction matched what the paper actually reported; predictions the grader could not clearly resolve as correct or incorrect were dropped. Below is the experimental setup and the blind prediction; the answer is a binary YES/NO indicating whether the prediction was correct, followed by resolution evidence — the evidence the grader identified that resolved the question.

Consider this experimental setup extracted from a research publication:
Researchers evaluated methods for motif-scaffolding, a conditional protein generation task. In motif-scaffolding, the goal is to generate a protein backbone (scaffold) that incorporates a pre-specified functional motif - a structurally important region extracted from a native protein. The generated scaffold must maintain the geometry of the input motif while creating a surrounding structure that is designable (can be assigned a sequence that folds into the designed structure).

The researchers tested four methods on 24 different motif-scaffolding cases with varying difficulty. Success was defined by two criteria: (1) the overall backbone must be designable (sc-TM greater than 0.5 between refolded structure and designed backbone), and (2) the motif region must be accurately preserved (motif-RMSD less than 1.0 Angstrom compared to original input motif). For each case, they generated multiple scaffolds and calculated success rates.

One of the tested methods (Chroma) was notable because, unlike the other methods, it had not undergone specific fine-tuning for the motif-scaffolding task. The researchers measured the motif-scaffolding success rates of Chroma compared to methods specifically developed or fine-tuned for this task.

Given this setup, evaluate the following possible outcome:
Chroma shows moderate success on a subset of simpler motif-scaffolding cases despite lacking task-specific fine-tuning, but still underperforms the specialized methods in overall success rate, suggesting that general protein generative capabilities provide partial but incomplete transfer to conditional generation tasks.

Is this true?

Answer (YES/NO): NO